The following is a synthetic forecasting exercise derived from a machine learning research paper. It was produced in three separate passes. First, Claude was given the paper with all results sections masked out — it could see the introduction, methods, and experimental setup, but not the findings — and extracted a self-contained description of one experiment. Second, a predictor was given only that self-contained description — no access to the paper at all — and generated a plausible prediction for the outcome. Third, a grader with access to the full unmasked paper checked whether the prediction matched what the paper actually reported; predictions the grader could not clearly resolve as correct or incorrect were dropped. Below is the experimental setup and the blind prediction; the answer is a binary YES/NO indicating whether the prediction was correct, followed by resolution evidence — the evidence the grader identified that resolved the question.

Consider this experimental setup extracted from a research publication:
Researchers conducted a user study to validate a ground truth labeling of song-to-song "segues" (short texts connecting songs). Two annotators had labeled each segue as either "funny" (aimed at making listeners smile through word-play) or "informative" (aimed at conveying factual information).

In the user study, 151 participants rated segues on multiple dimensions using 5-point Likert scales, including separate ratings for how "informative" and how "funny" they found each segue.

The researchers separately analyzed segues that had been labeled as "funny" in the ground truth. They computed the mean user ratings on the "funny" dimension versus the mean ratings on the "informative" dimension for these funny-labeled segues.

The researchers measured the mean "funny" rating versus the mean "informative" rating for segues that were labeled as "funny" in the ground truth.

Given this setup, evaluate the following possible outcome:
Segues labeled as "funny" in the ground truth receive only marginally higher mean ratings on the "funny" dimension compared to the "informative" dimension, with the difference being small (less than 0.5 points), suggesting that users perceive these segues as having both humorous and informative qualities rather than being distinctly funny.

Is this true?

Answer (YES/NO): YES